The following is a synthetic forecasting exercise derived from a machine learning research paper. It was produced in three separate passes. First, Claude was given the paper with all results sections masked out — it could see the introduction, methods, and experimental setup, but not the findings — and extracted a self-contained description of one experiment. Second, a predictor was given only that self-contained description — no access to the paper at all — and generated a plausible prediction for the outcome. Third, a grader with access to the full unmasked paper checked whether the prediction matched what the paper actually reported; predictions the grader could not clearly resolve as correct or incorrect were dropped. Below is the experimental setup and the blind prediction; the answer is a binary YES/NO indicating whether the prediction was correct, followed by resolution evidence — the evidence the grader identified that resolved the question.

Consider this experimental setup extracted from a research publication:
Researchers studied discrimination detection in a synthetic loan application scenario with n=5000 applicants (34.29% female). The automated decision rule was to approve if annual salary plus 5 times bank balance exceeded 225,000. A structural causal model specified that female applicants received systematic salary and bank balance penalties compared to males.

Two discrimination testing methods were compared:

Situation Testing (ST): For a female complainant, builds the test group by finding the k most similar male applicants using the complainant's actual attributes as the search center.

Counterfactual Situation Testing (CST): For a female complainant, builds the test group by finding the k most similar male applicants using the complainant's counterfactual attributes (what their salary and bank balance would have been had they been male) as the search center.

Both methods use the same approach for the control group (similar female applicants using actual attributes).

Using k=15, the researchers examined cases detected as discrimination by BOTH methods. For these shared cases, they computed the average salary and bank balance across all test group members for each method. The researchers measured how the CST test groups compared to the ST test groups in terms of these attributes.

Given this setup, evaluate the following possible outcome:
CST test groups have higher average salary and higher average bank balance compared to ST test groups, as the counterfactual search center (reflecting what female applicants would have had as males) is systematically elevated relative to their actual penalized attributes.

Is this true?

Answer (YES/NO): YES